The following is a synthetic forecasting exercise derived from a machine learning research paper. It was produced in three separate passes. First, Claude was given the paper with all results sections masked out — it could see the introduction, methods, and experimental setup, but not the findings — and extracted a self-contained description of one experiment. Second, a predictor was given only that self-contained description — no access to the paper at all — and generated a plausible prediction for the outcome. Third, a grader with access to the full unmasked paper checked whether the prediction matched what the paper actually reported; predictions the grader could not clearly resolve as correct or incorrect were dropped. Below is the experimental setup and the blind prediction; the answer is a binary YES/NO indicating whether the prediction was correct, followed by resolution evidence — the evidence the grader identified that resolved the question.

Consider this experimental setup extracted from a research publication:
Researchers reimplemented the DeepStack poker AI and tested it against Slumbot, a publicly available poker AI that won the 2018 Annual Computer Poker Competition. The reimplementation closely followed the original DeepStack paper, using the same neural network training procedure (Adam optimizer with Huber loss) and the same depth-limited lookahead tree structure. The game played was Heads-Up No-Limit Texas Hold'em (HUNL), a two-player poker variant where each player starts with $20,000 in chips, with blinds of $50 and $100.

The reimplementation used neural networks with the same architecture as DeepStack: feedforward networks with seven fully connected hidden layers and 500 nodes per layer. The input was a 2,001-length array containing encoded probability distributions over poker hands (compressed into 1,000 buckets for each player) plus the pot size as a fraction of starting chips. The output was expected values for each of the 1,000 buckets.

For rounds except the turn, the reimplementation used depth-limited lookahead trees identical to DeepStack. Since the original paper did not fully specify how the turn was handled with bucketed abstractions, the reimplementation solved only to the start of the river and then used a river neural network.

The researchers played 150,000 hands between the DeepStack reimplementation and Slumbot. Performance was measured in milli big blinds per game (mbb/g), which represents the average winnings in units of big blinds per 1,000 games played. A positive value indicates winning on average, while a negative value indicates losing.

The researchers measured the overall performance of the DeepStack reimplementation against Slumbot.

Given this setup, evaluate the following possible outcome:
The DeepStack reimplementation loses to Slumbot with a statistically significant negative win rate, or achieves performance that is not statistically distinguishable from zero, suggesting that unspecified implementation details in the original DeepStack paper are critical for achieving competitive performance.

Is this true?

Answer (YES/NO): YES